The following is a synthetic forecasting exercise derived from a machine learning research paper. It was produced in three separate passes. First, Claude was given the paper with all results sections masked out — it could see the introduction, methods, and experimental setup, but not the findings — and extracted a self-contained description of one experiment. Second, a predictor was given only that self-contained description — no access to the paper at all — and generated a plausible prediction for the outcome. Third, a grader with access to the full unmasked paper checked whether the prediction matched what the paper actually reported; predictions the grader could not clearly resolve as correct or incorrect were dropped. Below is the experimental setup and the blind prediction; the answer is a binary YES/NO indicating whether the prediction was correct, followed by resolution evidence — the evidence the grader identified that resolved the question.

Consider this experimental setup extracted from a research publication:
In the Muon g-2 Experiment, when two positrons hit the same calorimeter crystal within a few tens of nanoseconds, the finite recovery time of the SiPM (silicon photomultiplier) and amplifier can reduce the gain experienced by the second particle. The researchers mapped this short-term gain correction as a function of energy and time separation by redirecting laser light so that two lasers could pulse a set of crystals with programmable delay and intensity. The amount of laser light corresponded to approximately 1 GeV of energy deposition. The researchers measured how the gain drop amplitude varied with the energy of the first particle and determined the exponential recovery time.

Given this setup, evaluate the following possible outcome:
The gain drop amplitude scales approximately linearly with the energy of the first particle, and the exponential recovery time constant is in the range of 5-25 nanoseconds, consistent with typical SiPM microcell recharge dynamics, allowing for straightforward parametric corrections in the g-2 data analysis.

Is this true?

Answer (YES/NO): YES